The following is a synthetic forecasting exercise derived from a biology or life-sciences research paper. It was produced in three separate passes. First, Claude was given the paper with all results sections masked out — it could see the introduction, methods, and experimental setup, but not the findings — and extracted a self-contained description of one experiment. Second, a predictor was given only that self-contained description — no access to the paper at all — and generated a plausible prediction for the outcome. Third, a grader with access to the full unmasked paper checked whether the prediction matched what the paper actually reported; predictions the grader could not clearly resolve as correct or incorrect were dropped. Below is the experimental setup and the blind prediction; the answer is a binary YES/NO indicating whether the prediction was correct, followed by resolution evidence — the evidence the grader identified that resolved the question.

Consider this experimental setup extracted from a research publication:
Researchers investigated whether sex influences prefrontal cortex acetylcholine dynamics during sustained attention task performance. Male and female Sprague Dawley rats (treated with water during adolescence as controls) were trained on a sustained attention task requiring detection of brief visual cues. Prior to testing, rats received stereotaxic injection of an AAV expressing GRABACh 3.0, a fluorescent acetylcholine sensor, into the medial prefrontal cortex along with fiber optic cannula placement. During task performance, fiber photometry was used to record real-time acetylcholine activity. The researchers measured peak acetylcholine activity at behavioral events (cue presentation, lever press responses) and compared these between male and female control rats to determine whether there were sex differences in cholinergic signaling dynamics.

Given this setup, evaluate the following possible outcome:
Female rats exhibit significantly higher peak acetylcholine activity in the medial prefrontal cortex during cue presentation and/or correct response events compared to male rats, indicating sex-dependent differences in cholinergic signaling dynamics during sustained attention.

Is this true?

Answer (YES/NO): NO